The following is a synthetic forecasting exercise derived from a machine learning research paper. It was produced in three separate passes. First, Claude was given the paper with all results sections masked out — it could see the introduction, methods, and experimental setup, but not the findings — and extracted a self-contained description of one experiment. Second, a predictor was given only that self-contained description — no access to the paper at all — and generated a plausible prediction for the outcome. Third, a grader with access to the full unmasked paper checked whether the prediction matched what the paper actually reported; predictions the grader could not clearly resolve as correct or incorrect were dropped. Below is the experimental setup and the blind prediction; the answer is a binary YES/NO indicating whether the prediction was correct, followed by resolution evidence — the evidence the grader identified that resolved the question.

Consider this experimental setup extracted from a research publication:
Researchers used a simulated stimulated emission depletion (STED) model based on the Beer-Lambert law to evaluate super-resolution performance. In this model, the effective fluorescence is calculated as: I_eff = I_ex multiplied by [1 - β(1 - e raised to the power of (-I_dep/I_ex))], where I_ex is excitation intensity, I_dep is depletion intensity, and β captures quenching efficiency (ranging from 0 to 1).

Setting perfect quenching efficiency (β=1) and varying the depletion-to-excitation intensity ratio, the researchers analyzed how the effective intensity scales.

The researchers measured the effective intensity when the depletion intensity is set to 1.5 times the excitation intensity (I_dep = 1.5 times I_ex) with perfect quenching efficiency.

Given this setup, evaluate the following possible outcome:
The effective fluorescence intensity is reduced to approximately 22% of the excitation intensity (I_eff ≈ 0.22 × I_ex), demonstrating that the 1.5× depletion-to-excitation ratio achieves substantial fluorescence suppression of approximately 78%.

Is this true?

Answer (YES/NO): NO